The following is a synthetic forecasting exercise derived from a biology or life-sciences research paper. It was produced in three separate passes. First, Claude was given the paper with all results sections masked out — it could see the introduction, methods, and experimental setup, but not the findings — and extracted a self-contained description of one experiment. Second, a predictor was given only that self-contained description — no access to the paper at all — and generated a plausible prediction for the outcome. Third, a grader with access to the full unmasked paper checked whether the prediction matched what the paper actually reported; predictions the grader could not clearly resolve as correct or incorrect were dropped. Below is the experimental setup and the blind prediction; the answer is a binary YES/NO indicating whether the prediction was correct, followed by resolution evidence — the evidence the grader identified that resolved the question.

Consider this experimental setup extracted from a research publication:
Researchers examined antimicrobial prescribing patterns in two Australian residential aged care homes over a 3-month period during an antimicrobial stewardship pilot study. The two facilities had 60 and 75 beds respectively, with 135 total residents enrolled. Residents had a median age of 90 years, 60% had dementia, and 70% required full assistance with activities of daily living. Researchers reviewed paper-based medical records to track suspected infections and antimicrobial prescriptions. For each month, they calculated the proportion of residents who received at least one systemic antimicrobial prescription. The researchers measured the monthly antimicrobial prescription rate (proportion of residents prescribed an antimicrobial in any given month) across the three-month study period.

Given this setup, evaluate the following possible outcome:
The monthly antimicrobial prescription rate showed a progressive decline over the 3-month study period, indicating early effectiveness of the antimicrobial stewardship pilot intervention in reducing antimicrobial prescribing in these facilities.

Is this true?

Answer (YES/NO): NO